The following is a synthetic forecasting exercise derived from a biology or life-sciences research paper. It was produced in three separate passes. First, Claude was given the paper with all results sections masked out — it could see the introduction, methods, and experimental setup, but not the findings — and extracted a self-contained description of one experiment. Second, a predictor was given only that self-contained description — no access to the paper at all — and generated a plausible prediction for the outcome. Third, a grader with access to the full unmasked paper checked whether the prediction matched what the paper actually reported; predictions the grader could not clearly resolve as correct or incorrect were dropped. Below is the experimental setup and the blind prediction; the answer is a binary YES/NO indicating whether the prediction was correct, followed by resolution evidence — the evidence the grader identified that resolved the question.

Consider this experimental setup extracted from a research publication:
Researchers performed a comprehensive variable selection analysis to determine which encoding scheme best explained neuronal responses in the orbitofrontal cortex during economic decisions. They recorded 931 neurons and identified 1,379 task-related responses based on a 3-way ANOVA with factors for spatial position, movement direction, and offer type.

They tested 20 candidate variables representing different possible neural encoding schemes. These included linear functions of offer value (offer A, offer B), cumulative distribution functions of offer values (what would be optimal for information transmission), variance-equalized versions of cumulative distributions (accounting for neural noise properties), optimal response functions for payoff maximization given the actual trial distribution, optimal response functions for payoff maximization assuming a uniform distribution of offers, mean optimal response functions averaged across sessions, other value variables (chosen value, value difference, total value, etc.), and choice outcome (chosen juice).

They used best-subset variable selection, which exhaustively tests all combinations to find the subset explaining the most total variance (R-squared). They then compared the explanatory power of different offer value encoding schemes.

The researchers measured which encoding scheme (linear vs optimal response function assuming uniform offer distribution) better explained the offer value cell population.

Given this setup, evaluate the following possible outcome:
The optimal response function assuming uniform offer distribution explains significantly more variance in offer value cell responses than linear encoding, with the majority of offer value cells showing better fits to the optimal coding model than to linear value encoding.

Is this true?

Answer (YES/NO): NO